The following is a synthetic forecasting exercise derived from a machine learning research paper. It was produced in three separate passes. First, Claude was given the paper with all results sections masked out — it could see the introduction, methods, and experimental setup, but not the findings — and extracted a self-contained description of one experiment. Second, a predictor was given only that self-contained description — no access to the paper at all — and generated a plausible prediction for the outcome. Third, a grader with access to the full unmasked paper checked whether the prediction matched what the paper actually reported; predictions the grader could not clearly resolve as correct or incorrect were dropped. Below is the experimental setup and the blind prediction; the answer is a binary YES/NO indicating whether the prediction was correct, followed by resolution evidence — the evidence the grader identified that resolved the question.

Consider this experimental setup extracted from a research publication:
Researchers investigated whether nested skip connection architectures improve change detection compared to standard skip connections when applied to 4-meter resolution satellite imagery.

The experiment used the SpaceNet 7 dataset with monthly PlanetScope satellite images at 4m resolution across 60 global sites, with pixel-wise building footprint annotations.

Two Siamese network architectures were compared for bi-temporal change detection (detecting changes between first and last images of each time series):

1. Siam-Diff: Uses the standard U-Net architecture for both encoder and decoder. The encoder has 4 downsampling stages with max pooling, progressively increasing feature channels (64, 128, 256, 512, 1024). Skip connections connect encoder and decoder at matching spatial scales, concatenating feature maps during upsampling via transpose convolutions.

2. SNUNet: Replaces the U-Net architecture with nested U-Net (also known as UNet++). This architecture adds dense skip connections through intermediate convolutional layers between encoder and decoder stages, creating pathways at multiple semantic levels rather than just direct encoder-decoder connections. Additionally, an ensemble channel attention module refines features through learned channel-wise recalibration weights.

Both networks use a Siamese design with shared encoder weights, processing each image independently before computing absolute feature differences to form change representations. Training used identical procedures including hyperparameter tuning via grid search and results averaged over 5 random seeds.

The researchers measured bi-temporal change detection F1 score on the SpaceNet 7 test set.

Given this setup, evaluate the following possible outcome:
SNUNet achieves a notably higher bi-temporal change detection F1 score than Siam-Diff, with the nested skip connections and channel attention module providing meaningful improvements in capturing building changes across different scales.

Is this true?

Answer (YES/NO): NO